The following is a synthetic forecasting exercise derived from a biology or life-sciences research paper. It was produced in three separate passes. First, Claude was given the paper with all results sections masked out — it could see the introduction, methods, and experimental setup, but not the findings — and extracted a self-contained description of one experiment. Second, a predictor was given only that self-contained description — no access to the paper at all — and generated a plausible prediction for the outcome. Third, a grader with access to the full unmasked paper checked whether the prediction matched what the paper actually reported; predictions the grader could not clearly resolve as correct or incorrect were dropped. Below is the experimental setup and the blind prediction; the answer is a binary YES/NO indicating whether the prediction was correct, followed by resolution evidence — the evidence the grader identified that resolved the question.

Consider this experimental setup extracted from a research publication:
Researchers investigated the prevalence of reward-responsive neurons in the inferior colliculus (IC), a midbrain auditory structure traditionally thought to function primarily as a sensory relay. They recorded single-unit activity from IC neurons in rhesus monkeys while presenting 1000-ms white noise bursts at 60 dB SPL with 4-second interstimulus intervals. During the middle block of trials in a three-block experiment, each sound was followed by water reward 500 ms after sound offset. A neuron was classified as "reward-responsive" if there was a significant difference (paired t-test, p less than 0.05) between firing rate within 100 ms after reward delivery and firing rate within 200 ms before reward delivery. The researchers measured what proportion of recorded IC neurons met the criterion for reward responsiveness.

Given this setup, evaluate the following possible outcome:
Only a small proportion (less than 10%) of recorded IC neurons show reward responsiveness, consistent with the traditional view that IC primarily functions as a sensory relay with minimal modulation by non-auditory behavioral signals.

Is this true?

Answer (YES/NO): NO